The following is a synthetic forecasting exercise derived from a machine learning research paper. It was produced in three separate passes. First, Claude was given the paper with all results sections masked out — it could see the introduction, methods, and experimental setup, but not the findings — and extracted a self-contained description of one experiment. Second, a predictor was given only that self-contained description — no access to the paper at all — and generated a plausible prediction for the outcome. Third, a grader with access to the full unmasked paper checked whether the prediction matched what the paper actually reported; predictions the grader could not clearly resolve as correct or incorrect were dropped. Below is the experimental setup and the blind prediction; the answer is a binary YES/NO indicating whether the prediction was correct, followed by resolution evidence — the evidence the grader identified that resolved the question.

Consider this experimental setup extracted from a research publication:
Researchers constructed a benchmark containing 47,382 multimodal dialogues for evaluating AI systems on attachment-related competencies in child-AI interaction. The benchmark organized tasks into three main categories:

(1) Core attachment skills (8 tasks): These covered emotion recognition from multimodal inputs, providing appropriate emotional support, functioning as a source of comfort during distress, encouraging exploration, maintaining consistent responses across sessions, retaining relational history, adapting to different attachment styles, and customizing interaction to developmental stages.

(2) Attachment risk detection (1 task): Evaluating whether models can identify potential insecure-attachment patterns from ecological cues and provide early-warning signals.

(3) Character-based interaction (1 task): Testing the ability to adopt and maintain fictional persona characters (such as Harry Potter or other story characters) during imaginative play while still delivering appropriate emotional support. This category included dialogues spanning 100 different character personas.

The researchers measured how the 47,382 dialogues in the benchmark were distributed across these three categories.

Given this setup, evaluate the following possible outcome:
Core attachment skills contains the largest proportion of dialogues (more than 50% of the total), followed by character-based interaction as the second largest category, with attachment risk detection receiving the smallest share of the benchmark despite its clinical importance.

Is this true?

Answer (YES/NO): NO